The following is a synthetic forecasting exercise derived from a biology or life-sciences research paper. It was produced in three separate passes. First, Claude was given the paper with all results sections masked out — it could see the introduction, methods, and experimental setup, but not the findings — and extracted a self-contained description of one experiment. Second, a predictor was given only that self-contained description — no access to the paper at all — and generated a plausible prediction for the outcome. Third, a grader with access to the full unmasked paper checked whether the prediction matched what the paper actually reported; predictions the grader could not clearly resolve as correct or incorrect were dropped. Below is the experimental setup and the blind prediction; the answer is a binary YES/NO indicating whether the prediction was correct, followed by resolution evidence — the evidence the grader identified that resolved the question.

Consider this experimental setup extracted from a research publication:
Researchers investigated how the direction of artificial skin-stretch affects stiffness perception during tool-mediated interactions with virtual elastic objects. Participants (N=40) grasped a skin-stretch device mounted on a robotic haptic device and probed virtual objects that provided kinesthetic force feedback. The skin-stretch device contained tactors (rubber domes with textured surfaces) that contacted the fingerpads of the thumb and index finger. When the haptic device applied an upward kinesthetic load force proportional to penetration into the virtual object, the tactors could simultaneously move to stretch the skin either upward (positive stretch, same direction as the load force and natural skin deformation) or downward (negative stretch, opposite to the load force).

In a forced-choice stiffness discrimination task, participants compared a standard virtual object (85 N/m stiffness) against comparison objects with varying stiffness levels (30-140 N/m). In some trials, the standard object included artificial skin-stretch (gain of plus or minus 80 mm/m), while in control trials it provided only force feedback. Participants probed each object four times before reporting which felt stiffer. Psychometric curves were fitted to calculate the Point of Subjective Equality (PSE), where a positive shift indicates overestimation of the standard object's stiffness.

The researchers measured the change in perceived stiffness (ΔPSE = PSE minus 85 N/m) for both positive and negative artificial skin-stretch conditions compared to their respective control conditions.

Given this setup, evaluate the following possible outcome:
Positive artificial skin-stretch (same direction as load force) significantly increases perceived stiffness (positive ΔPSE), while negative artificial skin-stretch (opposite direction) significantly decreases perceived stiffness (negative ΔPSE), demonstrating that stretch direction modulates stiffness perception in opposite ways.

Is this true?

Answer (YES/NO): NO